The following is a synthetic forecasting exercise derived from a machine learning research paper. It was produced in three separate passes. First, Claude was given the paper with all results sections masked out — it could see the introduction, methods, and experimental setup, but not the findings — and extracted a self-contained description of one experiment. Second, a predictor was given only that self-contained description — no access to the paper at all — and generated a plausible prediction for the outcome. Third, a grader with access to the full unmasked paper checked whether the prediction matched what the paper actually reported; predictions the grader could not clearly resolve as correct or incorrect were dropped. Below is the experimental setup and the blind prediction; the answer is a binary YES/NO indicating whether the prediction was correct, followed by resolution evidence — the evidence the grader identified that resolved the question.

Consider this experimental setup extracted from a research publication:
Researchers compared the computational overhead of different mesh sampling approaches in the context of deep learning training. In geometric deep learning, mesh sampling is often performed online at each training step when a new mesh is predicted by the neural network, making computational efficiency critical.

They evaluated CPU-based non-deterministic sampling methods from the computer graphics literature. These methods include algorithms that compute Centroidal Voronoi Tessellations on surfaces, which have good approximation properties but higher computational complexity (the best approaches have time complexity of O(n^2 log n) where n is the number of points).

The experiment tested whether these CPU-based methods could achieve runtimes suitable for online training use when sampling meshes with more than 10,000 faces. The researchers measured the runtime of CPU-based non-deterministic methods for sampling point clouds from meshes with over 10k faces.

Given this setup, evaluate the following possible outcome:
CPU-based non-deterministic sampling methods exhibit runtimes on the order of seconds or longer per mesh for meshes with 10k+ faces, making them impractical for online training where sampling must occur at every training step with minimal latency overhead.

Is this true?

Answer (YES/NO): YES